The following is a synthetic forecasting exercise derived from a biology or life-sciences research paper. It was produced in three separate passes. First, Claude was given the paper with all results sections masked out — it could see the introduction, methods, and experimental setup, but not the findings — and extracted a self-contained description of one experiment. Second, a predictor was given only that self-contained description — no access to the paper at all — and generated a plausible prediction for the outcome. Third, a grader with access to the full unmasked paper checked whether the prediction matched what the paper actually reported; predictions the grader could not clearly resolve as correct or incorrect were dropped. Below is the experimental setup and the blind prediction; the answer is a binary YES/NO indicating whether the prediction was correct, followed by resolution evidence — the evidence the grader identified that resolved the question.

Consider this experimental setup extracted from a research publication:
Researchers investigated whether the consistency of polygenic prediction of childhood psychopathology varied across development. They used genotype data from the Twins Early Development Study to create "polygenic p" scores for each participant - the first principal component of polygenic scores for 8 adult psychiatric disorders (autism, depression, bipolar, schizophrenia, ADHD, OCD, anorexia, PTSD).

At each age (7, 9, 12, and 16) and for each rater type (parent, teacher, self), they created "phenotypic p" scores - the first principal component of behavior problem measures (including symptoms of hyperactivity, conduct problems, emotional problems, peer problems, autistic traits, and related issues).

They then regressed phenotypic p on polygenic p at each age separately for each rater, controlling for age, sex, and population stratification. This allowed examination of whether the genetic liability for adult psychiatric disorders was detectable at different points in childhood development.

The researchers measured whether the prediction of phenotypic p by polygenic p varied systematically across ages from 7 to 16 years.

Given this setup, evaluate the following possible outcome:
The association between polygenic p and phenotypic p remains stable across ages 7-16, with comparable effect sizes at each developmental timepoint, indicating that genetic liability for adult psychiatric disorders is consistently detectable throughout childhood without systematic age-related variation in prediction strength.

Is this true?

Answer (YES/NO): YES